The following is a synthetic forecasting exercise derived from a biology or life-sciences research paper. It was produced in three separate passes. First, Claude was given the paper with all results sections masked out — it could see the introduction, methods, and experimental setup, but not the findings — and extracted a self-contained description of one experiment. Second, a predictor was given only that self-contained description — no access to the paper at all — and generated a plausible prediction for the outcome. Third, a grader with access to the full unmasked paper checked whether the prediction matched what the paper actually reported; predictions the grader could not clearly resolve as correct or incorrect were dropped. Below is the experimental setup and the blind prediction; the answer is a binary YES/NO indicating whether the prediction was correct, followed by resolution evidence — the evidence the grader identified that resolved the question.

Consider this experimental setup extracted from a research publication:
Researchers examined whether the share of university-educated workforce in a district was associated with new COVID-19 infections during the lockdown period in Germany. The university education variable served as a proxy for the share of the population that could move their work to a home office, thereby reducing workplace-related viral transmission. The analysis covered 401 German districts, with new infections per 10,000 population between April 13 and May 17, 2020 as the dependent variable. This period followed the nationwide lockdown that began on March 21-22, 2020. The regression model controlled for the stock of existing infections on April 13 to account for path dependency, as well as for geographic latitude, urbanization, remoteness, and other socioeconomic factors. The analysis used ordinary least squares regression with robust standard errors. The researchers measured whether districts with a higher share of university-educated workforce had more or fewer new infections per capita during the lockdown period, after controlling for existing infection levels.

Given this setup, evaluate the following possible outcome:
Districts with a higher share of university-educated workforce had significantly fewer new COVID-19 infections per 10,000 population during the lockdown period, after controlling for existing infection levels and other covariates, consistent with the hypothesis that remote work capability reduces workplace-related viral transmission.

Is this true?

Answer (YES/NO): YES